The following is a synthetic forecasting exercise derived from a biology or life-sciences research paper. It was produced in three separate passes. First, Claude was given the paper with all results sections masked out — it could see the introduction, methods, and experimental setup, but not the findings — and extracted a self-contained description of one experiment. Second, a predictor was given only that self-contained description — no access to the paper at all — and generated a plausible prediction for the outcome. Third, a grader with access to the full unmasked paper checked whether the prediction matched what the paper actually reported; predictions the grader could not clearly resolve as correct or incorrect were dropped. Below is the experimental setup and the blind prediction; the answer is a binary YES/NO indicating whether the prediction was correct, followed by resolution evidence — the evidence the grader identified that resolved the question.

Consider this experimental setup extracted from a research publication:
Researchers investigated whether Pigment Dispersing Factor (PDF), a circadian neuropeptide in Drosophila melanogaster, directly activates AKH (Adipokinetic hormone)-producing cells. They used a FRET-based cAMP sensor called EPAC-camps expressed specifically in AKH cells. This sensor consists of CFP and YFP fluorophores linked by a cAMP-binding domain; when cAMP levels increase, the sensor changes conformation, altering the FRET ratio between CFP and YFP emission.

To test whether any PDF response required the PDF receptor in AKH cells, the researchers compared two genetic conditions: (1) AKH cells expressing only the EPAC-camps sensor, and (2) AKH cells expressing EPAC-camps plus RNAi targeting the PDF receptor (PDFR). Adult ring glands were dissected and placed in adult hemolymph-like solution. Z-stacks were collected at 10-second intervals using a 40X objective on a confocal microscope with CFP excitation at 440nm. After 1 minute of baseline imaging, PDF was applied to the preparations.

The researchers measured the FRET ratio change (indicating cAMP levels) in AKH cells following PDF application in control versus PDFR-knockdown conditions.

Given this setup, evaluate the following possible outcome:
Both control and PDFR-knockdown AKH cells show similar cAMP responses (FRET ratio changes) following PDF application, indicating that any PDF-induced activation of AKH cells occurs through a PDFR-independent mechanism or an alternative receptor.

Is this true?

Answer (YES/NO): NO